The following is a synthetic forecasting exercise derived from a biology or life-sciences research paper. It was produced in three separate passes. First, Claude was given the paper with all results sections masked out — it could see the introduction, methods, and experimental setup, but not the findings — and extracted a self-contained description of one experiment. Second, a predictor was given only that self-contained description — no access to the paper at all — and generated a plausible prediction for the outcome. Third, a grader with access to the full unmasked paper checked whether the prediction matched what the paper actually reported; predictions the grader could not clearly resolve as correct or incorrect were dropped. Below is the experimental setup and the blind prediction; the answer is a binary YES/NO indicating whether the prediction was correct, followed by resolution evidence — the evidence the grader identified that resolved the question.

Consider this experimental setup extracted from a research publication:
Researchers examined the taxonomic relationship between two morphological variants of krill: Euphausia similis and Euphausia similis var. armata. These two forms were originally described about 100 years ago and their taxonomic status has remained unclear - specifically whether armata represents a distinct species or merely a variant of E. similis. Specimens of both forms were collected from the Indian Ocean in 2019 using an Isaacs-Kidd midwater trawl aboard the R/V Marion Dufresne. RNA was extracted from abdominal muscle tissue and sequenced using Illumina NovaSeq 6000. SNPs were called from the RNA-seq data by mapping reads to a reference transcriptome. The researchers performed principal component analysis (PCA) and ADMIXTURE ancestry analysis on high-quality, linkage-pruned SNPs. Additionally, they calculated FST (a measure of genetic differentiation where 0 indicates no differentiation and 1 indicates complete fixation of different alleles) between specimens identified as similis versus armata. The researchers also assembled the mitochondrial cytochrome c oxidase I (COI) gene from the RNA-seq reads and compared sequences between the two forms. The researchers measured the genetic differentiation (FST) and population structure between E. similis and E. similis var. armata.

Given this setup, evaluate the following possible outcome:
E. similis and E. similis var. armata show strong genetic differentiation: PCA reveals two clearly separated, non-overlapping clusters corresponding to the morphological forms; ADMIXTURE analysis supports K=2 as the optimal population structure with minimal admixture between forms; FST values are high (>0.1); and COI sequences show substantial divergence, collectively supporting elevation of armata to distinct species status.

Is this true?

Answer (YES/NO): YES